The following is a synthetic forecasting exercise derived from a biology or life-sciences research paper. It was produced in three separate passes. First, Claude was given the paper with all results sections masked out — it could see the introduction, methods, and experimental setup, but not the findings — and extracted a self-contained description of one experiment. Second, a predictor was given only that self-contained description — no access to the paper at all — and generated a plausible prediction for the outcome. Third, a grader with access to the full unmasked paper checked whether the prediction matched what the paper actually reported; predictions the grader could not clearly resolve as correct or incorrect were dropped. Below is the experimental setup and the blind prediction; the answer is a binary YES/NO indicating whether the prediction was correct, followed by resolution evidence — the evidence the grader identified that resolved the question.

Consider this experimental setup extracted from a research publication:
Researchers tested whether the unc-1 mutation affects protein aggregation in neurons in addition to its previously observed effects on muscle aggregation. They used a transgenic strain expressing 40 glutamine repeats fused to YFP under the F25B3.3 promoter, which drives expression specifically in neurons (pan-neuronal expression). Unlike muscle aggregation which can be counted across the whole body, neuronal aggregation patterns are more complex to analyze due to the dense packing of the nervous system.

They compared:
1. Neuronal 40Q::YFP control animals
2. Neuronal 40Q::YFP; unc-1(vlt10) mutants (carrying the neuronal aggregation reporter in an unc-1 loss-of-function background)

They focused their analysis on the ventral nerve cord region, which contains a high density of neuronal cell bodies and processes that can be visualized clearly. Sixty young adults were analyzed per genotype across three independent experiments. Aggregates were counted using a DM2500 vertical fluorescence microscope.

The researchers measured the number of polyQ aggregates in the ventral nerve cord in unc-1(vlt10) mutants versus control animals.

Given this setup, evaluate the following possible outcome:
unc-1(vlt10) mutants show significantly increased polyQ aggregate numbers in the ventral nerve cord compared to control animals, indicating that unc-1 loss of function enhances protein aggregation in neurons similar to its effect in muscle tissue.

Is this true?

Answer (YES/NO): YES